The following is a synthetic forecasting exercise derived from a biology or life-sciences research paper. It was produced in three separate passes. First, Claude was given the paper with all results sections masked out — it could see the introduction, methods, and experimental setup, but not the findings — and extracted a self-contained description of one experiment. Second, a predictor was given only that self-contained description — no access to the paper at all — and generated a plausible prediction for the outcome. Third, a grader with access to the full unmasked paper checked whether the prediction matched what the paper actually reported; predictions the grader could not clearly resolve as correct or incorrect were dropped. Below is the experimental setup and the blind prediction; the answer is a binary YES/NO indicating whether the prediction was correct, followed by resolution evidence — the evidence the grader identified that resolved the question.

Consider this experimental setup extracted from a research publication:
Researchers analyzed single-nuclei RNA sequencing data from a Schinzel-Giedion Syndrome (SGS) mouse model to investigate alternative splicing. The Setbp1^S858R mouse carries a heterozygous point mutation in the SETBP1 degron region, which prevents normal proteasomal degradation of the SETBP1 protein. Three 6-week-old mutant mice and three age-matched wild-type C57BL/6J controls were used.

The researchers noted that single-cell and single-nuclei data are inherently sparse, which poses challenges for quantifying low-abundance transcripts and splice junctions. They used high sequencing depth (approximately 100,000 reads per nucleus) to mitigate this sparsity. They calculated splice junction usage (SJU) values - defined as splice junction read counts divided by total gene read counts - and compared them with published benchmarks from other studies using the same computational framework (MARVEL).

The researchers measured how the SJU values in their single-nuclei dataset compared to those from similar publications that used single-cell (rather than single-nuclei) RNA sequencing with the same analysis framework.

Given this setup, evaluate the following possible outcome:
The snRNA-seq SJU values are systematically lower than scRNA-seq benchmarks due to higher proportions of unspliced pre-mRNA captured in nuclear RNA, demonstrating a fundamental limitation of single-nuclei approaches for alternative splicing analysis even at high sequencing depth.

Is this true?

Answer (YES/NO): YES